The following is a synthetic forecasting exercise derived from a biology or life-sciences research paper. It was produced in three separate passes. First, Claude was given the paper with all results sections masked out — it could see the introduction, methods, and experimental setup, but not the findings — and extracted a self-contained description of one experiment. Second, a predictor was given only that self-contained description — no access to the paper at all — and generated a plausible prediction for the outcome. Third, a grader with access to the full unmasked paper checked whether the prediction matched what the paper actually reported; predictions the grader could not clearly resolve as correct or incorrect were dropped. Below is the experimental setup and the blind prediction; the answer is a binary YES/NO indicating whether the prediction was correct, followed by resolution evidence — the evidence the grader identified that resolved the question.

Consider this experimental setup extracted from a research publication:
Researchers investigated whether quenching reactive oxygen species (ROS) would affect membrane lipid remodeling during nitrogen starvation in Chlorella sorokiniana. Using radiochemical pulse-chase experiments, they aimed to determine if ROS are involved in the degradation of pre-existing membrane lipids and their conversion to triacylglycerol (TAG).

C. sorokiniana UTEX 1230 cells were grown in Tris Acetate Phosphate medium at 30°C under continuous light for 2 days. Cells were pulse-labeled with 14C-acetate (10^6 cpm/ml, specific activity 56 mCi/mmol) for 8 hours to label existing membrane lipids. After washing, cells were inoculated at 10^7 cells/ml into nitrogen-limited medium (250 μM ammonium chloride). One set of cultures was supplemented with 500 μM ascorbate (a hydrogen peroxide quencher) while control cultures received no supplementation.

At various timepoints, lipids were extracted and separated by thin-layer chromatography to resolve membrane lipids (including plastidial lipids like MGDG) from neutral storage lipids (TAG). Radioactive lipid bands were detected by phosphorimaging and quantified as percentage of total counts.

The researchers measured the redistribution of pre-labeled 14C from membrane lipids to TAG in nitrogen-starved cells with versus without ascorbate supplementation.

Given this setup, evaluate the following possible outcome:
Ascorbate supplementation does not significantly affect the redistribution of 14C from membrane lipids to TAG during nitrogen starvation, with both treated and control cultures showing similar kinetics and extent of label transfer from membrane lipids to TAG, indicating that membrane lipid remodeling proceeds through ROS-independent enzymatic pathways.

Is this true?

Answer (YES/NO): NO